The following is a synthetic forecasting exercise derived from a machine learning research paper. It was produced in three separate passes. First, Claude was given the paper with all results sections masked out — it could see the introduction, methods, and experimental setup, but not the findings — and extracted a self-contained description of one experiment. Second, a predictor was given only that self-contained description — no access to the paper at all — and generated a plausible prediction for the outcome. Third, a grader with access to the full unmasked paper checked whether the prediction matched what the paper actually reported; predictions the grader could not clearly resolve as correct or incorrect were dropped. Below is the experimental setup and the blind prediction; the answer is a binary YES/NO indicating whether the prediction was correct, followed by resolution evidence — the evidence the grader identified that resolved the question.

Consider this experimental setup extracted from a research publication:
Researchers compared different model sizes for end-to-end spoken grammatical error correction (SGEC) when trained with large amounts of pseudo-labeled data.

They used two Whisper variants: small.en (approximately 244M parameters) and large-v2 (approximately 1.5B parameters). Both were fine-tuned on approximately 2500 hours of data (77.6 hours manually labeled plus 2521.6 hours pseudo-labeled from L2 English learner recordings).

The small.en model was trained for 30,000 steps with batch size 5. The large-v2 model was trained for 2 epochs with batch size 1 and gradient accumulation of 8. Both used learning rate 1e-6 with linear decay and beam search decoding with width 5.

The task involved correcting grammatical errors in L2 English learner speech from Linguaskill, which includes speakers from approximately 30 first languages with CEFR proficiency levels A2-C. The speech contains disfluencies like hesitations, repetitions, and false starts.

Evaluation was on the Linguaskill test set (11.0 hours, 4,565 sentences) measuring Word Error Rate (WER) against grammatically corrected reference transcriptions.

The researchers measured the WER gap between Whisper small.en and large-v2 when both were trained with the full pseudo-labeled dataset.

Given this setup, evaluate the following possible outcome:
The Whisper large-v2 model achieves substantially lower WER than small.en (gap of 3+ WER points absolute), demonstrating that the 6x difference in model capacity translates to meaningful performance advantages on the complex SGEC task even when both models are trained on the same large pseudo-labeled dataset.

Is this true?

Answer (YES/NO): NO